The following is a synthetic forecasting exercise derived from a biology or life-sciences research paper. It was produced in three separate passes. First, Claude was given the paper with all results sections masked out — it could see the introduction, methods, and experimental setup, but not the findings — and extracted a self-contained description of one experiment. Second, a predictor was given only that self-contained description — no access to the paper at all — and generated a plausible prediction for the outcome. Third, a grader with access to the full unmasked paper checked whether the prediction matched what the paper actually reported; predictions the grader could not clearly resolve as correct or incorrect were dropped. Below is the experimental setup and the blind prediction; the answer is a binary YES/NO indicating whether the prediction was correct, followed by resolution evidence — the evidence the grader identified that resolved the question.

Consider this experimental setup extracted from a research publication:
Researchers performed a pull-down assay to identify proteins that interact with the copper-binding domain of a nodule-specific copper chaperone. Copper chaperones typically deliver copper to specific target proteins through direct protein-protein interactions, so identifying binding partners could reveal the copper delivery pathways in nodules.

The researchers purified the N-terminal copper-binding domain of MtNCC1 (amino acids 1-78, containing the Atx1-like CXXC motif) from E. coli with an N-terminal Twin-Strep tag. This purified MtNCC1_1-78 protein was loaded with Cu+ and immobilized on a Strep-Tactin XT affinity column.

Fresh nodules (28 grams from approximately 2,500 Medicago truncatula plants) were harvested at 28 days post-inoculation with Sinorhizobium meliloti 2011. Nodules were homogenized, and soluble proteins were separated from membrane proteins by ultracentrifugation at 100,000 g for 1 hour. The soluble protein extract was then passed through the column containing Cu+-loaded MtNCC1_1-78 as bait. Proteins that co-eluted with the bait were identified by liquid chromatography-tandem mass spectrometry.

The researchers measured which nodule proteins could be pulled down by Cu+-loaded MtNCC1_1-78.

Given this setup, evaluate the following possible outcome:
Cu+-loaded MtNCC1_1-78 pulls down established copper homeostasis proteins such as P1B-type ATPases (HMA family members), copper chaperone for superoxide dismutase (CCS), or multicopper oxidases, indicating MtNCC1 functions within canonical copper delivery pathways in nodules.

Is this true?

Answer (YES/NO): NO